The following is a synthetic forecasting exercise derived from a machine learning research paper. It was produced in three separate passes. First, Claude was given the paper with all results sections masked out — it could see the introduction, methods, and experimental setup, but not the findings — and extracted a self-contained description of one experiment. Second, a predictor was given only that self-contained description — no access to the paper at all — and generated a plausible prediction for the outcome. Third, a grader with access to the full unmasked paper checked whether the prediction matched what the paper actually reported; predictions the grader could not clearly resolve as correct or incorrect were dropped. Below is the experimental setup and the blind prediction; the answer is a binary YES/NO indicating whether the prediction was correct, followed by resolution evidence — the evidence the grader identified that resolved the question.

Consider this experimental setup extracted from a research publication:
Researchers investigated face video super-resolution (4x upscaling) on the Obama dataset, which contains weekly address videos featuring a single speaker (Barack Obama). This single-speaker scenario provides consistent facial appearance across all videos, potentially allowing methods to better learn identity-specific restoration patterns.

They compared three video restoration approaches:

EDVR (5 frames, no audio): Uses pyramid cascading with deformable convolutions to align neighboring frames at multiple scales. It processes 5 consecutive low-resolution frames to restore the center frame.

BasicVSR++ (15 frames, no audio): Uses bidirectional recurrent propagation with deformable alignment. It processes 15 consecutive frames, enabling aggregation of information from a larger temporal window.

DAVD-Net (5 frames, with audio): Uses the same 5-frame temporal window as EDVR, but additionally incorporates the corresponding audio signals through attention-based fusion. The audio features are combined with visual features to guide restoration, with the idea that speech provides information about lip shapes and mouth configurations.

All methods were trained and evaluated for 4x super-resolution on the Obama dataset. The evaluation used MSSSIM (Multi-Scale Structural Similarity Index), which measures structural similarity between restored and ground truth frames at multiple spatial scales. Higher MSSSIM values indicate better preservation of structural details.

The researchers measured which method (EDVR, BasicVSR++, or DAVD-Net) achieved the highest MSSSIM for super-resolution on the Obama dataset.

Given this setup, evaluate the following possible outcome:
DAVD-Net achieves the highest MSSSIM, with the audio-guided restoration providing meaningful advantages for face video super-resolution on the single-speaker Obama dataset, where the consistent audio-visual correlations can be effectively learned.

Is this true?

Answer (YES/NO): NO